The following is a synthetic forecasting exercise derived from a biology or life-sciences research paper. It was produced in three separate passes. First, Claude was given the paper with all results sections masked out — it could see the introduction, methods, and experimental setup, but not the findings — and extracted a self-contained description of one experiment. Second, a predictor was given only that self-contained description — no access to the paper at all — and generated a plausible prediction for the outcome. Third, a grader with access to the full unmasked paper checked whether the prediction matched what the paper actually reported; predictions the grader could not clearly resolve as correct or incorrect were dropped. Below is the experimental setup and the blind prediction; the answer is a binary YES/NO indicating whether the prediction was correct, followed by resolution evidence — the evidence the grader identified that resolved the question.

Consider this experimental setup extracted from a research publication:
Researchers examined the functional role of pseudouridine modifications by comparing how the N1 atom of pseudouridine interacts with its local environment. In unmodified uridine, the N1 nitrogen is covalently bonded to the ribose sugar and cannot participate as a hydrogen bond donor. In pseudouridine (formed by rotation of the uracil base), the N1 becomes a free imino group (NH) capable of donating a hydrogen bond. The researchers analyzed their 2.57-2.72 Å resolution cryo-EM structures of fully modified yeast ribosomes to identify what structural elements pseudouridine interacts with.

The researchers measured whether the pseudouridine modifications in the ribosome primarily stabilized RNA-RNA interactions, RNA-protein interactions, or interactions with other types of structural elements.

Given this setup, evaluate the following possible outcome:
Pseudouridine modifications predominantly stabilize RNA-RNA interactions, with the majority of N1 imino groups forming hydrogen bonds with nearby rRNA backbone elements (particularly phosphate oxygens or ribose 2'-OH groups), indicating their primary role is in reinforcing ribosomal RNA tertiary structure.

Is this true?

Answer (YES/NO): NO